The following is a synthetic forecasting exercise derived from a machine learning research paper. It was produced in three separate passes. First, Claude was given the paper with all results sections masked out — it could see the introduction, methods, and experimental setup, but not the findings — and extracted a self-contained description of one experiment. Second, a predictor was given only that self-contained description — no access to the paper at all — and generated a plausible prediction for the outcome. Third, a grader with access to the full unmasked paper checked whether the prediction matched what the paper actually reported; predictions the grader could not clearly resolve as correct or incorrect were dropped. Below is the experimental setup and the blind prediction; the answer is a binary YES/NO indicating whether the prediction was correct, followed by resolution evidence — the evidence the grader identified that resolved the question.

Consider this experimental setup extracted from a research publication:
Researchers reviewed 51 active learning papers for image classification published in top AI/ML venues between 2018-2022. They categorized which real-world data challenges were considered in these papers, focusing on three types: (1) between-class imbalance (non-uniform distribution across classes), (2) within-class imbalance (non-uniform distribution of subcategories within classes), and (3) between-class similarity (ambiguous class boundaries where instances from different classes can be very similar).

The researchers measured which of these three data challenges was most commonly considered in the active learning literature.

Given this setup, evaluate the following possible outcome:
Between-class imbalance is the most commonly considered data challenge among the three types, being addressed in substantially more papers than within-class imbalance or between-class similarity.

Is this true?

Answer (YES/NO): YES